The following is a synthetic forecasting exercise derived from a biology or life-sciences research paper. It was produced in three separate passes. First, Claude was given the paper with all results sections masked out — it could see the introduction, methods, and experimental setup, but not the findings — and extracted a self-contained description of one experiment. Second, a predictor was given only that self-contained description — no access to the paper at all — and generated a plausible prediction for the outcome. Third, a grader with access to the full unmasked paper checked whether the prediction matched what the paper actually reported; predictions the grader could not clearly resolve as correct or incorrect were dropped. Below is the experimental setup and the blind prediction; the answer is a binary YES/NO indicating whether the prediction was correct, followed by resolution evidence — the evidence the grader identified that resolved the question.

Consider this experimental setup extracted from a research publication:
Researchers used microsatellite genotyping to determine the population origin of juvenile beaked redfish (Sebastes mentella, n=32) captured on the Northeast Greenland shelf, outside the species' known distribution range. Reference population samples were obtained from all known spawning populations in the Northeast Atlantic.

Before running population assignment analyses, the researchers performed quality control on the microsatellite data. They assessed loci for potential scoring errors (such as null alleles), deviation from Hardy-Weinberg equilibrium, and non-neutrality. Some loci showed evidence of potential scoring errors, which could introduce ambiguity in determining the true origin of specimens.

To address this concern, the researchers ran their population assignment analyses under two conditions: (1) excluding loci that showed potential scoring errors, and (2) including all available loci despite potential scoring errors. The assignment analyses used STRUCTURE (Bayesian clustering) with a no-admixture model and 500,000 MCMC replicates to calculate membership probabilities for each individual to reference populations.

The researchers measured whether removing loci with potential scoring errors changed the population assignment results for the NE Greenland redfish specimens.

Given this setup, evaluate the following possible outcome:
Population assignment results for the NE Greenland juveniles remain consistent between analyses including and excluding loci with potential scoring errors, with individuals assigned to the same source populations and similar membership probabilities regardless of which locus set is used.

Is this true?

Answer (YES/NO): YES